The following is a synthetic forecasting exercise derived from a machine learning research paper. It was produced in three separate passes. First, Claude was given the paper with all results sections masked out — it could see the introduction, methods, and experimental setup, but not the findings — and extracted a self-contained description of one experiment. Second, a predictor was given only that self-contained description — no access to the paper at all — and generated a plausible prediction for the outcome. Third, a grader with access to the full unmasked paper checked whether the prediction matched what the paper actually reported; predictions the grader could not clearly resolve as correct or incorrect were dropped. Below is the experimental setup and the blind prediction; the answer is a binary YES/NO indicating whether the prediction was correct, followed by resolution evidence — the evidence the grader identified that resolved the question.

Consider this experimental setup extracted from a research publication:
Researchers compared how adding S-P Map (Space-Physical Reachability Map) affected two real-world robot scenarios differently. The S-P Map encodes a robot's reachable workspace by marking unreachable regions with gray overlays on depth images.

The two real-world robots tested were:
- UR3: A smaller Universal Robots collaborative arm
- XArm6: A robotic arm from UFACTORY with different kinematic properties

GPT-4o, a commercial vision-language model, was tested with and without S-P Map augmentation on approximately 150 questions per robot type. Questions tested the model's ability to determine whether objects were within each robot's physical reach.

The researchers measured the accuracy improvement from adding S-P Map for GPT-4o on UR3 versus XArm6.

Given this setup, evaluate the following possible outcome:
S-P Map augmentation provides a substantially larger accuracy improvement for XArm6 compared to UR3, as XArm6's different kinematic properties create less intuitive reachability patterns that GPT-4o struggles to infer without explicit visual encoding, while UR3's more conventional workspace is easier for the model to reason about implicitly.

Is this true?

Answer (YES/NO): NO